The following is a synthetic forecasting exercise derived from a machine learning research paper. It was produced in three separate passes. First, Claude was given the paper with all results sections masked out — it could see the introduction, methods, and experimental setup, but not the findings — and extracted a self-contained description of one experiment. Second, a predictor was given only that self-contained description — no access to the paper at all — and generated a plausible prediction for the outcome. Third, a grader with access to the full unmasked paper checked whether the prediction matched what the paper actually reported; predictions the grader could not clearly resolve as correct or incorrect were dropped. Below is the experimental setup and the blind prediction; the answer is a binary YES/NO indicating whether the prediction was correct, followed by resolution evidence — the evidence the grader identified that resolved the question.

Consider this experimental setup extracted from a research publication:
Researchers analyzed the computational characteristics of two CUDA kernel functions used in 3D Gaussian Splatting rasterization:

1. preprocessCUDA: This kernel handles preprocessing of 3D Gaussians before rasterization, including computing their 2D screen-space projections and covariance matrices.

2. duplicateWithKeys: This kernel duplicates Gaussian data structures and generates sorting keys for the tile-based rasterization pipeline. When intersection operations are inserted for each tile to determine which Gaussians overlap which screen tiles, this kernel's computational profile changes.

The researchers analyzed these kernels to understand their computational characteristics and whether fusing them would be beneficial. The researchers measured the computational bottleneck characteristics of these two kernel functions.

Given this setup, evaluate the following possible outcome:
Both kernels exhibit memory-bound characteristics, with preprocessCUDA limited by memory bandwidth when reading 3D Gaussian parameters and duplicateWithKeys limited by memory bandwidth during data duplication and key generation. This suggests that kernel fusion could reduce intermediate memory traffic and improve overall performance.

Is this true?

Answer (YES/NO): NO